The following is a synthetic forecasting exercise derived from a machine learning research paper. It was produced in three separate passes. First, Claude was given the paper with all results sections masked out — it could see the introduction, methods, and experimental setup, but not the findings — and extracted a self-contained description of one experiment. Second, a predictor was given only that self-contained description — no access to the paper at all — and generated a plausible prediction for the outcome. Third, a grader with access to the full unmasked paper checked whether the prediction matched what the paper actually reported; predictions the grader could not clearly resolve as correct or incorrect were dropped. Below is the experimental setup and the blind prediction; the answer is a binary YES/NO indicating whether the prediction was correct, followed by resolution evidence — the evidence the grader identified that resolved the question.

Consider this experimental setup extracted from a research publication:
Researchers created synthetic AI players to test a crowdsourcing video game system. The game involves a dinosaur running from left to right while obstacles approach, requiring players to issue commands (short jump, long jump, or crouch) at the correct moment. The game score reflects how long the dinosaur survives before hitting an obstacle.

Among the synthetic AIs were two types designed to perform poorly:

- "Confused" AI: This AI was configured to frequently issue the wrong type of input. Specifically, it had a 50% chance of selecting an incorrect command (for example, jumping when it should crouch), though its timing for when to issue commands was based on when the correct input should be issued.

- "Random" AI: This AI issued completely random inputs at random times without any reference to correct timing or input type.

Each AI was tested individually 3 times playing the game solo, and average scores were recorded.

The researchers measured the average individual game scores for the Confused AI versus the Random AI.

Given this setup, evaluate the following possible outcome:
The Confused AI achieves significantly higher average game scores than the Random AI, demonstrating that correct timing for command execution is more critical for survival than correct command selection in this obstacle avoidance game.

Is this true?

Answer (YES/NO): NO